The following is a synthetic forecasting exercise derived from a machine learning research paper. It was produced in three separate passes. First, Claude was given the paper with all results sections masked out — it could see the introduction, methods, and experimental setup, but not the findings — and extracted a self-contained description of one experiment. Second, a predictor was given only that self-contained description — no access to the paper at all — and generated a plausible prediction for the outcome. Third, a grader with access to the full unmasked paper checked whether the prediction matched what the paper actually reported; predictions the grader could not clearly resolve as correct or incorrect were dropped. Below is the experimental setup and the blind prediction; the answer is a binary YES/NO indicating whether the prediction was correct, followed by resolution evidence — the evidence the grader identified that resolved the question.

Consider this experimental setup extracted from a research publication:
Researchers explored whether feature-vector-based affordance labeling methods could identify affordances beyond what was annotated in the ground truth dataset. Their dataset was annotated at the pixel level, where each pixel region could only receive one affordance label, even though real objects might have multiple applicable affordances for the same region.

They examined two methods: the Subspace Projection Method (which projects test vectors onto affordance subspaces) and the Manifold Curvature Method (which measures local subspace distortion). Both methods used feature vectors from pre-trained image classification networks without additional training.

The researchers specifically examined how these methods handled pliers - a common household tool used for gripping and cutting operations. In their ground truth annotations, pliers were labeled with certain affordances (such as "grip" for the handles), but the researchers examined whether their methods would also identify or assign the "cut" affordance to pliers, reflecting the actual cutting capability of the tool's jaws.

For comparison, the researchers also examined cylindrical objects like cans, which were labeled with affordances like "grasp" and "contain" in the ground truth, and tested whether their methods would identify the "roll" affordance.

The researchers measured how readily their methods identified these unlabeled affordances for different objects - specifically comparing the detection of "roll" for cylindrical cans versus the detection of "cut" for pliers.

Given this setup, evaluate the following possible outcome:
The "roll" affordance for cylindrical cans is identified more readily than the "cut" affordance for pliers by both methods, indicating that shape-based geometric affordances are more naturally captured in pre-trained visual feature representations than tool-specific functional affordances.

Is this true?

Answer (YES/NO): NO